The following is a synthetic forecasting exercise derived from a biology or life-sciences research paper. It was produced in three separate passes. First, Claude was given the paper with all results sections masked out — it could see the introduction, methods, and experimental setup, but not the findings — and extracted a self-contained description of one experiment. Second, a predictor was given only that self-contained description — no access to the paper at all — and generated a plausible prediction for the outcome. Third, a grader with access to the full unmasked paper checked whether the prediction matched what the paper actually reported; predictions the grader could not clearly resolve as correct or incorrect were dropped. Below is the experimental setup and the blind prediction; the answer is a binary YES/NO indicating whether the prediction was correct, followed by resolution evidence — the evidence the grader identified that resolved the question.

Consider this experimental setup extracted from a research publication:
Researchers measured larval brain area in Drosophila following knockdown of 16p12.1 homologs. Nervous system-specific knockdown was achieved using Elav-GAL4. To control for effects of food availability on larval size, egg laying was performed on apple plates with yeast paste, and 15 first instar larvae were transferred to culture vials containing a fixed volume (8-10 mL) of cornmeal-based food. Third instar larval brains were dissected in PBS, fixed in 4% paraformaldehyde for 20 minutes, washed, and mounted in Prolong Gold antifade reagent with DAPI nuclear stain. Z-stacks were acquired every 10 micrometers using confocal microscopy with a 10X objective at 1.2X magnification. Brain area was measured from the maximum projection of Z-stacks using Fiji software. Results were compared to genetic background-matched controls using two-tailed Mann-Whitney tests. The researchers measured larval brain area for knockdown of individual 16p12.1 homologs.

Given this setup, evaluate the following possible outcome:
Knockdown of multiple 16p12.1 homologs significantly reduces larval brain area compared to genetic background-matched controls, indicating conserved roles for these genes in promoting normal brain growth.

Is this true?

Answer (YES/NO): YES